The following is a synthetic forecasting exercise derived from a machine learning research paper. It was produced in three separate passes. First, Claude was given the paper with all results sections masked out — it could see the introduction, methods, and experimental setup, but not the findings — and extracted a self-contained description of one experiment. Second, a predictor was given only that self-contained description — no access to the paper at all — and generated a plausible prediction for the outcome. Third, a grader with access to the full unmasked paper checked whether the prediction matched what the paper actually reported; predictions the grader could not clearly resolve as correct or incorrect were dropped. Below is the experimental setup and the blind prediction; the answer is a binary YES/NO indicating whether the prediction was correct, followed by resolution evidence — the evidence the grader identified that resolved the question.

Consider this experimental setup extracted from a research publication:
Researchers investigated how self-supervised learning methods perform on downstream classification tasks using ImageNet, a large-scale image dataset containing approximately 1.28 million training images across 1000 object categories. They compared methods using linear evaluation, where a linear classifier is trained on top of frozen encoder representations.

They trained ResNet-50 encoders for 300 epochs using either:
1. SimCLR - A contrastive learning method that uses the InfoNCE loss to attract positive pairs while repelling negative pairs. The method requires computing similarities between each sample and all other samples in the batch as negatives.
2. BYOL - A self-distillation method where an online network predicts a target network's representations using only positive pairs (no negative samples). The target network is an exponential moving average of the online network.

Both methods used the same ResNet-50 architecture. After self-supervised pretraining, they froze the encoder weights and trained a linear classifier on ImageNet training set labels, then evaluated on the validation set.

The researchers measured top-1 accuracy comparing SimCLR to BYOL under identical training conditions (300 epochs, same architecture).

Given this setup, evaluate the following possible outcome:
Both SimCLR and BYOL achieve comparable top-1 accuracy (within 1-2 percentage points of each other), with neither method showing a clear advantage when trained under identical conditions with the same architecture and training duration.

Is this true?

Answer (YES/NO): NO